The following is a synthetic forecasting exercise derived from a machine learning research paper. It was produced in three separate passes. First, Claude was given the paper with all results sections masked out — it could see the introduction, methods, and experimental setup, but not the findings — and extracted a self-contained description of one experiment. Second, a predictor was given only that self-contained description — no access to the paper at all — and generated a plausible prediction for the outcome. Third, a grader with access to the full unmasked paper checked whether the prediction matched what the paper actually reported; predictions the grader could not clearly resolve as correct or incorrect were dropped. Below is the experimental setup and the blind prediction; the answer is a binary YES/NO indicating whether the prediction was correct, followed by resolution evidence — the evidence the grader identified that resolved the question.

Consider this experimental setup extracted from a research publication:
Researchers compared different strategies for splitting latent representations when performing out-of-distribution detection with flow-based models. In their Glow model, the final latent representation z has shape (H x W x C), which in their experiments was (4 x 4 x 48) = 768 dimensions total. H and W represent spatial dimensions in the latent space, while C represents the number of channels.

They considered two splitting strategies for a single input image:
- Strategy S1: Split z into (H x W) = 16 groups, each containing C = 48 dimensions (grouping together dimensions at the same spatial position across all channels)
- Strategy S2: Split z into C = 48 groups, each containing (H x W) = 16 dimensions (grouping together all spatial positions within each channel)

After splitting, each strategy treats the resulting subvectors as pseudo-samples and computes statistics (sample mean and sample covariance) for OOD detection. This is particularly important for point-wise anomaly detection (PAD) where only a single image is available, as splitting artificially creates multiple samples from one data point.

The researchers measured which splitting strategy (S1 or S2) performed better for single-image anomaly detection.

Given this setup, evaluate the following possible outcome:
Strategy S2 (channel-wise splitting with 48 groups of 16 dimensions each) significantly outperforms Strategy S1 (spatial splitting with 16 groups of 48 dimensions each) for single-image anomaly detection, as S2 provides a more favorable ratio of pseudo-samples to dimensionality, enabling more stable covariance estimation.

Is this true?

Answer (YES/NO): NO